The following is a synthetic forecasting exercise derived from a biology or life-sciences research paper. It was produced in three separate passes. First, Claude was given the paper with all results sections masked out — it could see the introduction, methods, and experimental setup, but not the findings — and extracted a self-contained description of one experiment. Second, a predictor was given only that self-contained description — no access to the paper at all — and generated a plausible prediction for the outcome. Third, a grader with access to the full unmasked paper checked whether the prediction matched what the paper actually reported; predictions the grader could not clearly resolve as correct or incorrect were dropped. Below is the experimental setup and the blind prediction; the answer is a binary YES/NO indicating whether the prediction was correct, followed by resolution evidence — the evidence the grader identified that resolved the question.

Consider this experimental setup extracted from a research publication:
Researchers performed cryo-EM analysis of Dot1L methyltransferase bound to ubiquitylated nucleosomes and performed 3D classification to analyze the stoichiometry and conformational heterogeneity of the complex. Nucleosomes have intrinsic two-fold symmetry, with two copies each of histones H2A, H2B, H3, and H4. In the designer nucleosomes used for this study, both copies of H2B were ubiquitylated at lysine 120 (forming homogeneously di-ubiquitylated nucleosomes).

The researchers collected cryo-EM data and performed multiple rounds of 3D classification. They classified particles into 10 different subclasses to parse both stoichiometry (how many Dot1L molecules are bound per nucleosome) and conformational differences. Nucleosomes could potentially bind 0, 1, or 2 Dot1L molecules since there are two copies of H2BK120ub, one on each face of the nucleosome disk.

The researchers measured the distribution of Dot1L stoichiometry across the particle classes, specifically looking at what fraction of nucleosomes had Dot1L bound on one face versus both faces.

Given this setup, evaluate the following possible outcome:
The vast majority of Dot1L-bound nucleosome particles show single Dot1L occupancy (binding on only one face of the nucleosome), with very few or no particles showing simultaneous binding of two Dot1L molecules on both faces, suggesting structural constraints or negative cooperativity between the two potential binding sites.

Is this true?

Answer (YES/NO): NO